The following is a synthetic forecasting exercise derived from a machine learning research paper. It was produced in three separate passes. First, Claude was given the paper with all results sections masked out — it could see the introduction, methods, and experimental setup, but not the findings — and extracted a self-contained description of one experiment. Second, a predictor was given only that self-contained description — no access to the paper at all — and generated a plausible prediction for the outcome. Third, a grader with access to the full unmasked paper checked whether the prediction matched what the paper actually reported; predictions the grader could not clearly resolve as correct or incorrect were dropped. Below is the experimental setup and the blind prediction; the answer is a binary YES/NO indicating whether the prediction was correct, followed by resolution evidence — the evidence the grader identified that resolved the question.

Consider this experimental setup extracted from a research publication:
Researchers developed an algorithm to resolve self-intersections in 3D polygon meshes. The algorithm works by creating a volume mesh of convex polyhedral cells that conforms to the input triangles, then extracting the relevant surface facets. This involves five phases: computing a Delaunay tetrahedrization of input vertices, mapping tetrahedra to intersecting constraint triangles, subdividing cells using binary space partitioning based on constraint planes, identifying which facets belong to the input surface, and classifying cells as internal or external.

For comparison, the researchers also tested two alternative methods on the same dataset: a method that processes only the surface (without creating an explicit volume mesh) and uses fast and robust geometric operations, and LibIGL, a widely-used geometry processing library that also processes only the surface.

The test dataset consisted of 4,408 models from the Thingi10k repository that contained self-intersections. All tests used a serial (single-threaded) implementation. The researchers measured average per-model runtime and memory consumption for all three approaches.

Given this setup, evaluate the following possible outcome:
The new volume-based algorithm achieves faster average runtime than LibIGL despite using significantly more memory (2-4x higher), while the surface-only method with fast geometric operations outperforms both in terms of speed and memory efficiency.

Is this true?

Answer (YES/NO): NO